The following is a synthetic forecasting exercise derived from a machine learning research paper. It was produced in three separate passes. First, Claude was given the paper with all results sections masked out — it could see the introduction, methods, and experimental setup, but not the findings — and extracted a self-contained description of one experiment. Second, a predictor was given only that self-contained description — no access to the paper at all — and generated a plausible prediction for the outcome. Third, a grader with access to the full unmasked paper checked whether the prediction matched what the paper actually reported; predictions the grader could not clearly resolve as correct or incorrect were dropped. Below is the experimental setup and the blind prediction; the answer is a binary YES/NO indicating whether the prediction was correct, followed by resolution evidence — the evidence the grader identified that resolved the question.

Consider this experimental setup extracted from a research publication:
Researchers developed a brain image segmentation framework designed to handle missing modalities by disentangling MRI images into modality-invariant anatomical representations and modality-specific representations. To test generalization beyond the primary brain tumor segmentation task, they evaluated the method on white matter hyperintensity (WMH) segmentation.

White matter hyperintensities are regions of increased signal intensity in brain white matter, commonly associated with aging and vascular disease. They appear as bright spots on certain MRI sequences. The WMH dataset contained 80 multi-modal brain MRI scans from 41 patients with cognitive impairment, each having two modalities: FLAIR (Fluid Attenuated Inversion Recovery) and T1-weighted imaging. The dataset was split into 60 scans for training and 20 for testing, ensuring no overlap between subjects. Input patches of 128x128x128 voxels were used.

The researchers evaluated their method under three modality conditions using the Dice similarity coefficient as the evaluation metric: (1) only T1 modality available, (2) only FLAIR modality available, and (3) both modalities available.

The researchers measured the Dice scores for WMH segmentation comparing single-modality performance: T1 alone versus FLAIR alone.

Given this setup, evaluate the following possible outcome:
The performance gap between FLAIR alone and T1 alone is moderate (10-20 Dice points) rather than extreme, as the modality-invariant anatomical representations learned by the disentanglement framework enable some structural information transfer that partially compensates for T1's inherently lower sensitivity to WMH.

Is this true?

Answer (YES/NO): NO